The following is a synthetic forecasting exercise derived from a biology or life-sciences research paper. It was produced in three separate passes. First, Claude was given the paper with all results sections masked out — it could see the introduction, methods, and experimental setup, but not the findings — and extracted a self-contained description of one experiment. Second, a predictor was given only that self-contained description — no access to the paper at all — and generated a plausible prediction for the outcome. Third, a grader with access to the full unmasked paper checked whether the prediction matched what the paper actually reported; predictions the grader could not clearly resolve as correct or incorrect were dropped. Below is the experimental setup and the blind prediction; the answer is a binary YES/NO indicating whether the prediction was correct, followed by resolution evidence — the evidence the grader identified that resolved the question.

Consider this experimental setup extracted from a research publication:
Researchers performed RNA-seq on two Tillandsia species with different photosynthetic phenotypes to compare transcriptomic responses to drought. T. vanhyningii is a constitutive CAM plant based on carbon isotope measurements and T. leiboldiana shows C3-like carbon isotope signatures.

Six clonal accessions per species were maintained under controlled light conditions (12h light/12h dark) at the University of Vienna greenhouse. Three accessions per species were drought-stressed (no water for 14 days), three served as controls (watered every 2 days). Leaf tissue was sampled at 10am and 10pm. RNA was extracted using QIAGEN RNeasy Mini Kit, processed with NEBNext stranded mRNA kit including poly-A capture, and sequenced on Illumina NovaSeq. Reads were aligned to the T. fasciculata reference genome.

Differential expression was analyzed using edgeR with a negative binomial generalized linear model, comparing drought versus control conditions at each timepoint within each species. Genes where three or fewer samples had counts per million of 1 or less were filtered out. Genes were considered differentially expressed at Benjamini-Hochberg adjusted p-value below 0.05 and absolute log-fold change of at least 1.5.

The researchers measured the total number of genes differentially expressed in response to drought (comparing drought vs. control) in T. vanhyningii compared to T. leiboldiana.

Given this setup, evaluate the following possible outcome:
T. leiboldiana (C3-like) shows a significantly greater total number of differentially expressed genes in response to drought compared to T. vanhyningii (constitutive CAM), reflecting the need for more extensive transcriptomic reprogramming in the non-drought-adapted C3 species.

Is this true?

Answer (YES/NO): YES